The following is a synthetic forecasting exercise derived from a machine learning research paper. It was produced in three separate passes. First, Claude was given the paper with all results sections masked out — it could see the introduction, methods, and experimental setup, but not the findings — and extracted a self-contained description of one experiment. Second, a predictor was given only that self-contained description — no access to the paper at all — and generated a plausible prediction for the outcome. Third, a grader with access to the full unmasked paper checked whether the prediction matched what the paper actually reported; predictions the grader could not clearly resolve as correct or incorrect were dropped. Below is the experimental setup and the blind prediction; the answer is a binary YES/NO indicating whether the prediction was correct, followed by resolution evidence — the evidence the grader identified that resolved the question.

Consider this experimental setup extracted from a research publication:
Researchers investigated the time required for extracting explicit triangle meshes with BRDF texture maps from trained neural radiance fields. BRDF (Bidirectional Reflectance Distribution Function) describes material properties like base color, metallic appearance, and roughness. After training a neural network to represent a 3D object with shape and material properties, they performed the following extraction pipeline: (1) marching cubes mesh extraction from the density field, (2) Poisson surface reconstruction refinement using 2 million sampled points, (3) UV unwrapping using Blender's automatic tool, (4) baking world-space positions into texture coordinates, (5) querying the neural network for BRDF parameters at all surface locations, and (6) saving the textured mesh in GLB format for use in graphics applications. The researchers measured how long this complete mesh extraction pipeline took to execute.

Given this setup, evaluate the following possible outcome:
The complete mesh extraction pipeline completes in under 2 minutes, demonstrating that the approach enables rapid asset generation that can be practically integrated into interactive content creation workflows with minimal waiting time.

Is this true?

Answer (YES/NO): NO